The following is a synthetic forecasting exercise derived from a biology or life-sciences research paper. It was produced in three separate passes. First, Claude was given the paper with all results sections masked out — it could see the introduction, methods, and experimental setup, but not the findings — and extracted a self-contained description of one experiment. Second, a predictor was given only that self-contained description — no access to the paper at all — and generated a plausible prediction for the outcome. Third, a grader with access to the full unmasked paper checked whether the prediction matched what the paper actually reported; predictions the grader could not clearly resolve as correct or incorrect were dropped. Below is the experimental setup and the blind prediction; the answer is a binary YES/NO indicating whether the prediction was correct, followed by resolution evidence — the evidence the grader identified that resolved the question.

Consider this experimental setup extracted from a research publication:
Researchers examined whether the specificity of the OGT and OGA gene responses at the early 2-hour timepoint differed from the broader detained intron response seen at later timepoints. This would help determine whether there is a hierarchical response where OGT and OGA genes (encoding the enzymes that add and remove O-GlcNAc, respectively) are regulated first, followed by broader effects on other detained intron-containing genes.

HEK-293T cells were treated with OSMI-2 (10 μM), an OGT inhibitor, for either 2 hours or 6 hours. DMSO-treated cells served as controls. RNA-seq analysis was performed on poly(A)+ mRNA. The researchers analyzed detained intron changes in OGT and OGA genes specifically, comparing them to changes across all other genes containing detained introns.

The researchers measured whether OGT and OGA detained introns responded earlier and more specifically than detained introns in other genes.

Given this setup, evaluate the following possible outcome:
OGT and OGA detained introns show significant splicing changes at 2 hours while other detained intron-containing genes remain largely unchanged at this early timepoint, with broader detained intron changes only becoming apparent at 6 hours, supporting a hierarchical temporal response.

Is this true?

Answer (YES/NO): YES